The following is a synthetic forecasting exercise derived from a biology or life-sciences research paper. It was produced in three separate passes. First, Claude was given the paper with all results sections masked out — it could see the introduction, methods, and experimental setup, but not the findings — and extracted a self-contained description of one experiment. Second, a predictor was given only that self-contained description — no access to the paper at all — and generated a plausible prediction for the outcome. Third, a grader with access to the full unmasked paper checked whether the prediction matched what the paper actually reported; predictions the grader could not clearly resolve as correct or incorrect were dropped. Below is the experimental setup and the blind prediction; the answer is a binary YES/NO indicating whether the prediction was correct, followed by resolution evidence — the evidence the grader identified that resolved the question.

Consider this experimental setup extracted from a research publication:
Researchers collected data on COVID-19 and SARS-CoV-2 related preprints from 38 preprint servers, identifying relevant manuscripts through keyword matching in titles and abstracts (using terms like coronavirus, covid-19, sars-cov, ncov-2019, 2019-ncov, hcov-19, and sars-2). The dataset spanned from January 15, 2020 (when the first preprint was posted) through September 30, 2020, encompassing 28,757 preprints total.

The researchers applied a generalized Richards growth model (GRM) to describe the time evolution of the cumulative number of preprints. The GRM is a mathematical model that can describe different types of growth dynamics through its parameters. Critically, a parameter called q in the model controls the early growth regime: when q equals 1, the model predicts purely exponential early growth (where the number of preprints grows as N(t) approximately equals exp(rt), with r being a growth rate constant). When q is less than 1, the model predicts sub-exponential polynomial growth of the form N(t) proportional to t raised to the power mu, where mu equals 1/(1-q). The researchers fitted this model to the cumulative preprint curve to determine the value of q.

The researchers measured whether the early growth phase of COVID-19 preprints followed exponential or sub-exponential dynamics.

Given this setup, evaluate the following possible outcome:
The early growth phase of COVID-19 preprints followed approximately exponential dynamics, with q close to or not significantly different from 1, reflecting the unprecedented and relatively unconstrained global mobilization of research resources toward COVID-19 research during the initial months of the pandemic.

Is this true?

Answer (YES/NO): NO